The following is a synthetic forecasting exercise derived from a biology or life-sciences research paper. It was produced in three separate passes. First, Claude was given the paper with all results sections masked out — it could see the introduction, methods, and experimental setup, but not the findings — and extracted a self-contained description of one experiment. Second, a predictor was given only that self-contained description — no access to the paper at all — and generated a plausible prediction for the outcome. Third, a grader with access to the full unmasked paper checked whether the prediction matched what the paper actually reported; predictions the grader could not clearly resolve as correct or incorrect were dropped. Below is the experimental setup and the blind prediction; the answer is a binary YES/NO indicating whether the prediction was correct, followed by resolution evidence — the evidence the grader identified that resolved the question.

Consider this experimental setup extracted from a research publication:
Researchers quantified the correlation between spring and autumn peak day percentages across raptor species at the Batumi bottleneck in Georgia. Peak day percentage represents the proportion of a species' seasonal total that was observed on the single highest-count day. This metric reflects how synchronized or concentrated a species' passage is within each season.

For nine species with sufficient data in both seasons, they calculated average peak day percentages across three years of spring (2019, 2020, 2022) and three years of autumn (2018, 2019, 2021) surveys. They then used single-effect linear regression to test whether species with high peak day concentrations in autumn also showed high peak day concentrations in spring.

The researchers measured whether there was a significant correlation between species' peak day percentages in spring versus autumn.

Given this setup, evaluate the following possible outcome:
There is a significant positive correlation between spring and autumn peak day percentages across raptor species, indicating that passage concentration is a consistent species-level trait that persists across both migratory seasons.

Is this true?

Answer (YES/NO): NO